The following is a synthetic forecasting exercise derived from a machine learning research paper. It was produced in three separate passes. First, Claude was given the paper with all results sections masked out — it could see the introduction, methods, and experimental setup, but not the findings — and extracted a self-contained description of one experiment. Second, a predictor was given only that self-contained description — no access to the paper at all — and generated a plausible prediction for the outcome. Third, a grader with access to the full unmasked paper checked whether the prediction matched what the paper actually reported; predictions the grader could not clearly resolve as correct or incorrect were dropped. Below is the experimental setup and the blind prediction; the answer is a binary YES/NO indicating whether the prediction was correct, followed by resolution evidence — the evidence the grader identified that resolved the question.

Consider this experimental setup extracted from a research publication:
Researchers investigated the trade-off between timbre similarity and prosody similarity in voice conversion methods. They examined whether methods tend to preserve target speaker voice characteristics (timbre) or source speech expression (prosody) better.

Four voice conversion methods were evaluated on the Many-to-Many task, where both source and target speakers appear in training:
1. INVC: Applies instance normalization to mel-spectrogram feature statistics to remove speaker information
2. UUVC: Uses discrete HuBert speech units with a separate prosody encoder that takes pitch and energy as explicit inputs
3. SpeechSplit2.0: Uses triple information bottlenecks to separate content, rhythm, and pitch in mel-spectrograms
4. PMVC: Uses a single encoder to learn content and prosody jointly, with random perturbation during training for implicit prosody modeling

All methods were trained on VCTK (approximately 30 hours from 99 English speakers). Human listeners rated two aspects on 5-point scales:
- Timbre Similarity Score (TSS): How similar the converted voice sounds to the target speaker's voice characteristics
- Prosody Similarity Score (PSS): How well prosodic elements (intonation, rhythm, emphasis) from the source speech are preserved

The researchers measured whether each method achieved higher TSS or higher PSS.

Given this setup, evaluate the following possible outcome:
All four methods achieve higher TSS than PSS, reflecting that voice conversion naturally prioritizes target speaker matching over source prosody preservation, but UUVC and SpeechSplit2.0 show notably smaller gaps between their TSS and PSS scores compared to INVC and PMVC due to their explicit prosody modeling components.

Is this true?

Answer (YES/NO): NO